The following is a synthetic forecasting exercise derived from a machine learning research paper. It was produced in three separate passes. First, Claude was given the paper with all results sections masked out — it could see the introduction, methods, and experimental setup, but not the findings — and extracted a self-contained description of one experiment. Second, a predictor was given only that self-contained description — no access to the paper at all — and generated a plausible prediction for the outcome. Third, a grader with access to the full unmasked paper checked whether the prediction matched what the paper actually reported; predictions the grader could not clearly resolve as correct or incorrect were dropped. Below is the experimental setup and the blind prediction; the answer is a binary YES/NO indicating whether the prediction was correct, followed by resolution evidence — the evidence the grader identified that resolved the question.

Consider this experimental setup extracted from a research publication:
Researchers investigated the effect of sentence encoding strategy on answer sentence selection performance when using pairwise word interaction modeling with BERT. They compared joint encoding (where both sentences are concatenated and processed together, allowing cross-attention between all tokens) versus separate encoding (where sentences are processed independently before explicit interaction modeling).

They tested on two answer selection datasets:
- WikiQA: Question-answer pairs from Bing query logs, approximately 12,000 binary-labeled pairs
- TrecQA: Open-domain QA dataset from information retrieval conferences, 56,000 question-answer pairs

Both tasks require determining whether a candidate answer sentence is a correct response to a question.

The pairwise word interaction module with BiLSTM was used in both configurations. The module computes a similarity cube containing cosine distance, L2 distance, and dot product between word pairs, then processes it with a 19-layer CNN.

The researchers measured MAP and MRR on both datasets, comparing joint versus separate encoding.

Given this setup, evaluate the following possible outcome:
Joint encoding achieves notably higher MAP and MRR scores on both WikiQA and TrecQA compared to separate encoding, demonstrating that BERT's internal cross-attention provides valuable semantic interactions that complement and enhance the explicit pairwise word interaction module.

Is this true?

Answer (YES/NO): YES